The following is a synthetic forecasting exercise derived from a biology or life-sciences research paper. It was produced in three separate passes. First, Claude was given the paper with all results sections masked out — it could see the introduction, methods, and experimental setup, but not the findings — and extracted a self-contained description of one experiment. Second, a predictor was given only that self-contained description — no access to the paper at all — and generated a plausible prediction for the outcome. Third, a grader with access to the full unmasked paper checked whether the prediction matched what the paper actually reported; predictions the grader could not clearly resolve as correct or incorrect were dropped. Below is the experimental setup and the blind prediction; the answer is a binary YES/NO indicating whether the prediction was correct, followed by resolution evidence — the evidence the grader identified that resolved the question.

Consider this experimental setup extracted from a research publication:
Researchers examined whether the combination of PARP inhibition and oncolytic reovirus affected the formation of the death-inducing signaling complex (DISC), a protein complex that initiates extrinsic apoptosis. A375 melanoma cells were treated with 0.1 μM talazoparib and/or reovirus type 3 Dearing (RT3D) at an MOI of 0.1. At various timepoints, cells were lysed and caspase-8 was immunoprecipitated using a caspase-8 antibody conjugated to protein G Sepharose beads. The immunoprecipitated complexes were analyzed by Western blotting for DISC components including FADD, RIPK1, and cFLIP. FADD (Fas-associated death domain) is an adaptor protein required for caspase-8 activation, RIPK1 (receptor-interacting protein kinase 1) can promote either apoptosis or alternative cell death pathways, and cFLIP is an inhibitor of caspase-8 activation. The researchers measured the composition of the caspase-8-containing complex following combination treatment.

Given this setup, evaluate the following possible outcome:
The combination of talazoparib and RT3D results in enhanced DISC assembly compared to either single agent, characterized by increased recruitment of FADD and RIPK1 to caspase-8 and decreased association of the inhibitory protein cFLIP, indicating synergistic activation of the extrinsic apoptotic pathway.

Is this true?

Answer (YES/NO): NO